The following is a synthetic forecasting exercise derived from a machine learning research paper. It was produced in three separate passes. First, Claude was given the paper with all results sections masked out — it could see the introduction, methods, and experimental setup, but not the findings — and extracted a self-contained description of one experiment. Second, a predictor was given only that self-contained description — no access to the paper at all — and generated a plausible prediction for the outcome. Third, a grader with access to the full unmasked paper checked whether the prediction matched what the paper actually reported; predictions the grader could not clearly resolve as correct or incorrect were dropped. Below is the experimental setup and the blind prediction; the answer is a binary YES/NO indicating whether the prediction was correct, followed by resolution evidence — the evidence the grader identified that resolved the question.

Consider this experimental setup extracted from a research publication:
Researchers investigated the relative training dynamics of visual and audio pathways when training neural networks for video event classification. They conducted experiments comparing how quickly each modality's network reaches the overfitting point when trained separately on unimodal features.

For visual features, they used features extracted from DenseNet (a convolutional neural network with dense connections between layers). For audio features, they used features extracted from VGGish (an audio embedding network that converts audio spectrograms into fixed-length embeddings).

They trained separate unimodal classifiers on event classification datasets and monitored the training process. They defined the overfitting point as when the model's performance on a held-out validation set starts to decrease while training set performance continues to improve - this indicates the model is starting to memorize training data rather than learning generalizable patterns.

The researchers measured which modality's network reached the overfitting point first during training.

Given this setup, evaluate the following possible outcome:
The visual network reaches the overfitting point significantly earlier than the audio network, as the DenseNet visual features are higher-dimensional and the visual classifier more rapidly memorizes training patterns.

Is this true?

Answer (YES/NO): YES